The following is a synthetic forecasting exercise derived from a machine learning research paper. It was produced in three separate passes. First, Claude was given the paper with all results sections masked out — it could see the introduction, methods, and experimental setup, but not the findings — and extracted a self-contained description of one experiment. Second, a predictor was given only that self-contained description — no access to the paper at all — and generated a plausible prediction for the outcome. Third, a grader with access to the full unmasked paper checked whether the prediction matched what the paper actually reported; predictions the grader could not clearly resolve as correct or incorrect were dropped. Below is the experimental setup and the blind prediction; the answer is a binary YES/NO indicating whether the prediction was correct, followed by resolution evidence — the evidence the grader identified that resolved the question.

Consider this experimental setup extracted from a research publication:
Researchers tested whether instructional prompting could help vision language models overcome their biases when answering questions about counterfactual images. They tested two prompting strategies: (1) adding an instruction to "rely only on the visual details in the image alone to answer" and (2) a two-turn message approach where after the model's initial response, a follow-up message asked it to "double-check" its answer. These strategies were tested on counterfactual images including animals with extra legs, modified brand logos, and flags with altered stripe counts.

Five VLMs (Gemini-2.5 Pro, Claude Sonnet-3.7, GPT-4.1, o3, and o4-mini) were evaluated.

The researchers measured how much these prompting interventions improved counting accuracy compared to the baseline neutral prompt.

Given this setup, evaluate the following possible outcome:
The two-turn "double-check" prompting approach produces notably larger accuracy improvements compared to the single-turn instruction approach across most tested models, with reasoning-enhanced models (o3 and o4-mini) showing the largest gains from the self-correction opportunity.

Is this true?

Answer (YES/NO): NO